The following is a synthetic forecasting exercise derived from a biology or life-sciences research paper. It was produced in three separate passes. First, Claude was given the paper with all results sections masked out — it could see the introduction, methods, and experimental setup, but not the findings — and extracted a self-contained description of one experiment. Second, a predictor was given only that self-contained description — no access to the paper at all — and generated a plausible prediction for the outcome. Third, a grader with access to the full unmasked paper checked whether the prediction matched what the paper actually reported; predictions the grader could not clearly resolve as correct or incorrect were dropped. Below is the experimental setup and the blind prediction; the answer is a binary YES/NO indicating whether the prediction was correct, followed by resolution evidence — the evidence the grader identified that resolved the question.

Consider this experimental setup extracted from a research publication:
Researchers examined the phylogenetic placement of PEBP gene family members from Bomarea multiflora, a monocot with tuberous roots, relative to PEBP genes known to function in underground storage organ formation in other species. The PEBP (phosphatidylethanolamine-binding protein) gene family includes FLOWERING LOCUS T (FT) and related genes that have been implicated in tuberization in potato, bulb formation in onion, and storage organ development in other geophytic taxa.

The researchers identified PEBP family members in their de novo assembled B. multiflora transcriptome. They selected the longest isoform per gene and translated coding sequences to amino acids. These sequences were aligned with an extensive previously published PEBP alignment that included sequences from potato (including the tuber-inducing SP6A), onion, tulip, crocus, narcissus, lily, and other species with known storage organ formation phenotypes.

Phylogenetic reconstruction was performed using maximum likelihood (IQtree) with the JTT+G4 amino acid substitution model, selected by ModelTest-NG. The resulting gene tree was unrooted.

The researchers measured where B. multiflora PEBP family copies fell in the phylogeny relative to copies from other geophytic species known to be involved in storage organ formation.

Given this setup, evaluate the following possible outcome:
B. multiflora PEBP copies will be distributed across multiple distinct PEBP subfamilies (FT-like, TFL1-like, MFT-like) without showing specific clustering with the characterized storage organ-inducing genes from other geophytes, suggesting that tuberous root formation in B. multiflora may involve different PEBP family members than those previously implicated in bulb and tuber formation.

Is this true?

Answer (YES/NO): YES